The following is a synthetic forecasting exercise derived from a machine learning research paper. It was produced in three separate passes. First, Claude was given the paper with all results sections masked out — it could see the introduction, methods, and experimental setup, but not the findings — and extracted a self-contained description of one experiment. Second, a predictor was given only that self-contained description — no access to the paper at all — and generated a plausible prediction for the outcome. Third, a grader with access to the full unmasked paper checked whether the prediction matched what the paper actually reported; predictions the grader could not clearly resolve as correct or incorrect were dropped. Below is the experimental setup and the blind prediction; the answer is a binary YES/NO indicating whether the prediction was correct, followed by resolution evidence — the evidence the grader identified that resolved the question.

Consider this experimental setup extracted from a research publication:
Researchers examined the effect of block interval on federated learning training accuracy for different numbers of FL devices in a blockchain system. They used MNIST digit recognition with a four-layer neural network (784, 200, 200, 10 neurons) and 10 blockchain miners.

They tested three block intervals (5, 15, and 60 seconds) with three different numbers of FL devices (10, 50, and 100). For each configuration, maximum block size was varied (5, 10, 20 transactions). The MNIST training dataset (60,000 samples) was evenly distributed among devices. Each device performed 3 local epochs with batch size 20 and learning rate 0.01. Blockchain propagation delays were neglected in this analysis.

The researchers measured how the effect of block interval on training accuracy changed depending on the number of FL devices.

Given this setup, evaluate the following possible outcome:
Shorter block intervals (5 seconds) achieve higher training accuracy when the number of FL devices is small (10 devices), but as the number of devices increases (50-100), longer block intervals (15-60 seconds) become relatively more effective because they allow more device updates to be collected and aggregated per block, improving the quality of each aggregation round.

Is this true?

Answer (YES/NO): NO